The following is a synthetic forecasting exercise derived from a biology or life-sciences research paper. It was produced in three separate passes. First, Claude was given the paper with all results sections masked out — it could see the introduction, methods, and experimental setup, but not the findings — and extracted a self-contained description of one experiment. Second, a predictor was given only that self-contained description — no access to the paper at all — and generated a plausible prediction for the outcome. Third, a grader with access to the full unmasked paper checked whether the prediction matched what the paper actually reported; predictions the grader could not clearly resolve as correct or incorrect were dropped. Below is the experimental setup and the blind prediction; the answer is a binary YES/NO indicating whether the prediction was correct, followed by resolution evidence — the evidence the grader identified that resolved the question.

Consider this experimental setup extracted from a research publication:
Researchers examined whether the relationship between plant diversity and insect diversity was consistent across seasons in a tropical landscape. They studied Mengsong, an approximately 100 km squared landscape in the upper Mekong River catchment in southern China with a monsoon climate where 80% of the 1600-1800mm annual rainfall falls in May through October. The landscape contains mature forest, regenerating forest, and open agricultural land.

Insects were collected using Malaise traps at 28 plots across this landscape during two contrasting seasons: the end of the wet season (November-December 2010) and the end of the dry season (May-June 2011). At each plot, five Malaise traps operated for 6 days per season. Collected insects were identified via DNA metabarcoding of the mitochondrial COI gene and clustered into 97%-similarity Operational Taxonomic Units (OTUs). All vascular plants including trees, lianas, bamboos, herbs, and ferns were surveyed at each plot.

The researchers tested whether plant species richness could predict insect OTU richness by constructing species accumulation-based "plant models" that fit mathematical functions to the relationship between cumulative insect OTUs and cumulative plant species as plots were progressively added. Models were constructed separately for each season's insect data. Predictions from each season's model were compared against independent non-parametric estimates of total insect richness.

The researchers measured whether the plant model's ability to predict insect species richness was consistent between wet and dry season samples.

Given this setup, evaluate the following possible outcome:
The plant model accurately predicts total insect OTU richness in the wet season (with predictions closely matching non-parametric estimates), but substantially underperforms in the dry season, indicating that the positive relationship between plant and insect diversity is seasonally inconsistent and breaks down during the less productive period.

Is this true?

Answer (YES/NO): NO